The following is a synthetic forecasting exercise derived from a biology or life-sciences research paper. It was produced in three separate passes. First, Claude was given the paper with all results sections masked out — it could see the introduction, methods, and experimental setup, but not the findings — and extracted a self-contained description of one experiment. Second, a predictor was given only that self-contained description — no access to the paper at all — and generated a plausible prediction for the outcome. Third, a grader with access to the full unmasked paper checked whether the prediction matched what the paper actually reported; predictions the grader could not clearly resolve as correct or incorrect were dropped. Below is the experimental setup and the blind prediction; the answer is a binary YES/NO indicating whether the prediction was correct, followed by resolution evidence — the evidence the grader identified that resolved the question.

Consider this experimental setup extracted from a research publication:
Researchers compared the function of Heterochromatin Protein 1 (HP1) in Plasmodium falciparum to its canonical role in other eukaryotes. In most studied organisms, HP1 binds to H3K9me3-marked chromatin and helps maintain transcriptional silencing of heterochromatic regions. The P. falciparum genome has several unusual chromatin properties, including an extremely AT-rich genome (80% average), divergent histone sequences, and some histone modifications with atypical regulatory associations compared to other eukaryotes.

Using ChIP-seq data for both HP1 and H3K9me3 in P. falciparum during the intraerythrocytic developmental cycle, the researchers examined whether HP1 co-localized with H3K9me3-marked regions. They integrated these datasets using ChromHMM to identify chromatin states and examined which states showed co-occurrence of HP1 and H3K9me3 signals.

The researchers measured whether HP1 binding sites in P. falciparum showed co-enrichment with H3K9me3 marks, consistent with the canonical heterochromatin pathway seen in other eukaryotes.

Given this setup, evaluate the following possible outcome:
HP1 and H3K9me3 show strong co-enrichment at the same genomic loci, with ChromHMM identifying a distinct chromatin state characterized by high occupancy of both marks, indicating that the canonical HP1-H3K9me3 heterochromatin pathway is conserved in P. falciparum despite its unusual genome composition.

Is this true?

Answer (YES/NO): YES